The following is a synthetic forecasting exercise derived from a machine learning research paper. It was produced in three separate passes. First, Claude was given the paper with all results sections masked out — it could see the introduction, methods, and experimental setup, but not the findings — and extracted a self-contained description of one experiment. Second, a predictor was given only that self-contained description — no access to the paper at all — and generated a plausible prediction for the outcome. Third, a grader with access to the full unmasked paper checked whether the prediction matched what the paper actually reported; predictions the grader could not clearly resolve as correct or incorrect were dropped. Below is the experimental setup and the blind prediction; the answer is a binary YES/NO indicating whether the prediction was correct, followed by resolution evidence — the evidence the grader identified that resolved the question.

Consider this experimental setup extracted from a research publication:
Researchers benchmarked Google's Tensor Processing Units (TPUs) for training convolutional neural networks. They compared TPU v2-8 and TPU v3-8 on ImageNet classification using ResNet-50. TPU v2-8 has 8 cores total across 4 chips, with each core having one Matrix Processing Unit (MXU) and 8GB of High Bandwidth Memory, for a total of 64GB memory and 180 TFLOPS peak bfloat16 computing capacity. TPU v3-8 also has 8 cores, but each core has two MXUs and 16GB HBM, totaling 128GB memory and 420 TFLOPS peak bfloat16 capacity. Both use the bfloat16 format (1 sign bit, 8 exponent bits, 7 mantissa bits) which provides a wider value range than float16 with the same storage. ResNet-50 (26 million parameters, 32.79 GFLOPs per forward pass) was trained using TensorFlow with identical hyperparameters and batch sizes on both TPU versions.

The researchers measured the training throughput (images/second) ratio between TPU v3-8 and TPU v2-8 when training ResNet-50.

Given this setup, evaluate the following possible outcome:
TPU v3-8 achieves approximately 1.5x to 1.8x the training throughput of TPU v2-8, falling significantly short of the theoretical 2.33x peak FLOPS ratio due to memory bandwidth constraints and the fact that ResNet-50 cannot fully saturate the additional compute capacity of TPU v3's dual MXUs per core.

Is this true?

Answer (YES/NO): YES